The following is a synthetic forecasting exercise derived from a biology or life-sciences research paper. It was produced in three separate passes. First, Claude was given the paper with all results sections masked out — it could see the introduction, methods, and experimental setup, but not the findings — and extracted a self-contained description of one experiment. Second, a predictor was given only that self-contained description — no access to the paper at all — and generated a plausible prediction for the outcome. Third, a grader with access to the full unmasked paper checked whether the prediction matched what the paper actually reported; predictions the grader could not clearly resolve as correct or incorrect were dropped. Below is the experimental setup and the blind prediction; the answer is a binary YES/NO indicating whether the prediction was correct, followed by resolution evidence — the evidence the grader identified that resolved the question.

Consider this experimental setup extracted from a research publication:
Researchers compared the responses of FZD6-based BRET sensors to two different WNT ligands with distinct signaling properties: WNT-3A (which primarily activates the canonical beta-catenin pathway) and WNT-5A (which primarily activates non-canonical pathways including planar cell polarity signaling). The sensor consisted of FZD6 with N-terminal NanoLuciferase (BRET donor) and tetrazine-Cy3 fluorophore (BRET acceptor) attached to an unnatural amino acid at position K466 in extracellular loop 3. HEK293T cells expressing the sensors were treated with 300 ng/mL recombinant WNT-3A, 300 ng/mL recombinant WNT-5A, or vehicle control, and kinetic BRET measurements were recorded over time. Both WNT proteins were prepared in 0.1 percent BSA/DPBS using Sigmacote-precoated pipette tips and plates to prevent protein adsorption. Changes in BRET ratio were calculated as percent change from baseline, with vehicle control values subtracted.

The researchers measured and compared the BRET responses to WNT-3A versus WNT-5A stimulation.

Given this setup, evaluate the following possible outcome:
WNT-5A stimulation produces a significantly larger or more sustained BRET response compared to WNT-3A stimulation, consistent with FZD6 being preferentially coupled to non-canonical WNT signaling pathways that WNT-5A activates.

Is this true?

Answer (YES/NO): NO